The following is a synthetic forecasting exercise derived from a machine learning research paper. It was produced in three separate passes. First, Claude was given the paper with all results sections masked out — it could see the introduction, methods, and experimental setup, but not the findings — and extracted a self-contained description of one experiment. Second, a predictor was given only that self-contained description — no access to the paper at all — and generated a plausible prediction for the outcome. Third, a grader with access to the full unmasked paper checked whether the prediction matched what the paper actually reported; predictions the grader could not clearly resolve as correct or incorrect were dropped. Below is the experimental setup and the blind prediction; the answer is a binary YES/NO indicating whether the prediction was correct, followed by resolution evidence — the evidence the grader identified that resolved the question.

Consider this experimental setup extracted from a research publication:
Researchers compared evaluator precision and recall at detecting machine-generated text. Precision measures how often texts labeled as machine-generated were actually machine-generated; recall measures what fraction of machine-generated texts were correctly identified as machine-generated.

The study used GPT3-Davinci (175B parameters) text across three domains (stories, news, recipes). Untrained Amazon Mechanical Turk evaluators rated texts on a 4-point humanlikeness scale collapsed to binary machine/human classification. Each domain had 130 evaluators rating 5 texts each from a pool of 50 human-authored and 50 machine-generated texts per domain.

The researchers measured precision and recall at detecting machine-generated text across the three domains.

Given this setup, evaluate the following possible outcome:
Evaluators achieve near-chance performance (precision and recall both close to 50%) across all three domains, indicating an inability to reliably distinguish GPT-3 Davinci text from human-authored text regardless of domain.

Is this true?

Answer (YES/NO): NO